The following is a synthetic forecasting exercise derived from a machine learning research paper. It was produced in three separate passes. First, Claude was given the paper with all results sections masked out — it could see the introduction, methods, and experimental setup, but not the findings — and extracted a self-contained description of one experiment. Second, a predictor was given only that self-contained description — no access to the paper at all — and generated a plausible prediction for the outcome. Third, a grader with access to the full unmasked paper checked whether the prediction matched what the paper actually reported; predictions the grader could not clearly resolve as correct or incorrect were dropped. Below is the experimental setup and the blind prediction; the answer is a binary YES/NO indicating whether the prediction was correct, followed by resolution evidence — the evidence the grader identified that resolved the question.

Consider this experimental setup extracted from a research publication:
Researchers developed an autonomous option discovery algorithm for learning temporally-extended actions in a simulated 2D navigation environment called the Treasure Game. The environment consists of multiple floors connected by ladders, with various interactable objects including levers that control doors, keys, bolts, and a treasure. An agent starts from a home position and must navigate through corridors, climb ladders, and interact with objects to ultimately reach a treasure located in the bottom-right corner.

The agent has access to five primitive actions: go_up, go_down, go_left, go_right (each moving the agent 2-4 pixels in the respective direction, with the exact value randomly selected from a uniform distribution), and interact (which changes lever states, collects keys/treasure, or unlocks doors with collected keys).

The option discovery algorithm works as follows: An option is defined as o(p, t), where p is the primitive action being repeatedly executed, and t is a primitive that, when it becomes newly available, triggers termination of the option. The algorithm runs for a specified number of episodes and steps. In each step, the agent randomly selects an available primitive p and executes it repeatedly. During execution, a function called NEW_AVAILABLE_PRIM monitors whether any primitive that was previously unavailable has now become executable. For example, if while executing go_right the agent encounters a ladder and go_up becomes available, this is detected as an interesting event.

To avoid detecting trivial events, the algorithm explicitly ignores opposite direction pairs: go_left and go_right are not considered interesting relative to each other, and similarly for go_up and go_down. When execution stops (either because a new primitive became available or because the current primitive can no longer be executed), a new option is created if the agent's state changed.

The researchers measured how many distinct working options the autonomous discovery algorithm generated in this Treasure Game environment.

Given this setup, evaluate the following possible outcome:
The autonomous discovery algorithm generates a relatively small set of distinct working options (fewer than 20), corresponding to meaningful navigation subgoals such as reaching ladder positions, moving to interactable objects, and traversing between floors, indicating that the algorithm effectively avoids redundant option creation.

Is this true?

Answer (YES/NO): YES